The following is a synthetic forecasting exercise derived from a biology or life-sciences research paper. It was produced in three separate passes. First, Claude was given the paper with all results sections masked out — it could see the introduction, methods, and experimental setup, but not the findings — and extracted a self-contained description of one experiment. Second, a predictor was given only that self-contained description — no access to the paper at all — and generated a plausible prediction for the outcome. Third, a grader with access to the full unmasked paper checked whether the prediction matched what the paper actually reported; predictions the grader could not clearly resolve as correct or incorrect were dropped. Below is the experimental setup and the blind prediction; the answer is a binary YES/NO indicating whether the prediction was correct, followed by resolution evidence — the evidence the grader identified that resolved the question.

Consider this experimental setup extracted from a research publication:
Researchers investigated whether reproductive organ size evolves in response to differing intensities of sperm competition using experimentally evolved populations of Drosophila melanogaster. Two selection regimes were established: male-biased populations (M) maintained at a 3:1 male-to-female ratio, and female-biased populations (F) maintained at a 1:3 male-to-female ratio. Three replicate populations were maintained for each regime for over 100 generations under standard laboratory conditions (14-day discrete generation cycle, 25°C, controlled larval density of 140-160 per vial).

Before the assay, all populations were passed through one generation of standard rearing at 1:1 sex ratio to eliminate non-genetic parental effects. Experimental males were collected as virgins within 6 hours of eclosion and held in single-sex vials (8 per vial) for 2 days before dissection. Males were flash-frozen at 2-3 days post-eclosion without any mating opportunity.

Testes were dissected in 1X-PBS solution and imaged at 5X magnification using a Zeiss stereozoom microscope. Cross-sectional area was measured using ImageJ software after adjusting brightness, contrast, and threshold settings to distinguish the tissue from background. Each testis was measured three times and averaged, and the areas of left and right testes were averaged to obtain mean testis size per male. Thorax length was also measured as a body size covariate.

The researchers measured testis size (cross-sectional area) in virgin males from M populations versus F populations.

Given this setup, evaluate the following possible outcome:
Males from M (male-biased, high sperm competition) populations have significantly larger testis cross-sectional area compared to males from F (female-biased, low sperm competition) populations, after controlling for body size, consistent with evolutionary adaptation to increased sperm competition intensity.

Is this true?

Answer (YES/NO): NO